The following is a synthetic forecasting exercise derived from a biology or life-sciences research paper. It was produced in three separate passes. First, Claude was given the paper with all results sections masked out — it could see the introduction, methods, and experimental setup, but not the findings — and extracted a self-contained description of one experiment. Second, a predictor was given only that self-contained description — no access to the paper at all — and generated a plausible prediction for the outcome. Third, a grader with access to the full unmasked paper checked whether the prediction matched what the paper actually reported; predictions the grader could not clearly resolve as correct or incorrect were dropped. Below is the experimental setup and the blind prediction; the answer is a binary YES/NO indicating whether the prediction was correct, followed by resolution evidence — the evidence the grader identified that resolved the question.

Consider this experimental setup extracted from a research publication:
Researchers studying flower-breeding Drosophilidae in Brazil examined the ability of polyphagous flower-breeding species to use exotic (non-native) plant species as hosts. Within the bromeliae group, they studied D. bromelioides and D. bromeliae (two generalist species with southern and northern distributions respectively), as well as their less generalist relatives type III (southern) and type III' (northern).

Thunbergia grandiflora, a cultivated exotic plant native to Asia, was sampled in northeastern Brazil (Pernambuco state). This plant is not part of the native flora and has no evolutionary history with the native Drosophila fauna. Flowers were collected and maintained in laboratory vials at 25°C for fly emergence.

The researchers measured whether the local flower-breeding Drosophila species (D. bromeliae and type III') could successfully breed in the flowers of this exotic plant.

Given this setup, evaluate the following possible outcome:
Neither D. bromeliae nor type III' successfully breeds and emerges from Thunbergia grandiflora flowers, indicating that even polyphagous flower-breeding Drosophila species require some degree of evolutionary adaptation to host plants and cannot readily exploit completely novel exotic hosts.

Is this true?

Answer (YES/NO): NO